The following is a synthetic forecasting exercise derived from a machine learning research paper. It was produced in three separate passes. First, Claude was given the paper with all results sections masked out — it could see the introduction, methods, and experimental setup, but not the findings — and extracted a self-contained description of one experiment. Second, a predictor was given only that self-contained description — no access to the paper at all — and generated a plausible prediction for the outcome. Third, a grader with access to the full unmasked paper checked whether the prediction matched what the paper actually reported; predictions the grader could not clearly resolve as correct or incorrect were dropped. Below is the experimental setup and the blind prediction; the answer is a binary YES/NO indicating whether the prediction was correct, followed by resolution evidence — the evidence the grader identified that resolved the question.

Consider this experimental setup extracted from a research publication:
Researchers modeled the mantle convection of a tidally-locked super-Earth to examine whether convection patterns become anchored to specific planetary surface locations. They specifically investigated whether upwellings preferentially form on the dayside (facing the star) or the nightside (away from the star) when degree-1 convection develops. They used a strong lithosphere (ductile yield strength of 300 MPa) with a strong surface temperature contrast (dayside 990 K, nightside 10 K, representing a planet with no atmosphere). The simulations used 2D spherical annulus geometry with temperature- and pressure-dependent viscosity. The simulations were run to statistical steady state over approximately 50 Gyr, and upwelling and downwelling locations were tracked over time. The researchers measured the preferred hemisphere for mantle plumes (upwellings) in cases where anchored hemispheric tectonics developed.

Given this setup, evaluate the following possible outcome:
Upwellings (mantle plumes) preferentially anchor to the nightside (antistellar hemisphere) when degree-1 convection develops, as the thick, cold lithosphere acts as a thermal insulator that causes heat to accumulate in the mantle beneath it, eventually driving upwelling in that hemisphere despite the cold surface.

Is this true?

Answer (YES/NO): YES